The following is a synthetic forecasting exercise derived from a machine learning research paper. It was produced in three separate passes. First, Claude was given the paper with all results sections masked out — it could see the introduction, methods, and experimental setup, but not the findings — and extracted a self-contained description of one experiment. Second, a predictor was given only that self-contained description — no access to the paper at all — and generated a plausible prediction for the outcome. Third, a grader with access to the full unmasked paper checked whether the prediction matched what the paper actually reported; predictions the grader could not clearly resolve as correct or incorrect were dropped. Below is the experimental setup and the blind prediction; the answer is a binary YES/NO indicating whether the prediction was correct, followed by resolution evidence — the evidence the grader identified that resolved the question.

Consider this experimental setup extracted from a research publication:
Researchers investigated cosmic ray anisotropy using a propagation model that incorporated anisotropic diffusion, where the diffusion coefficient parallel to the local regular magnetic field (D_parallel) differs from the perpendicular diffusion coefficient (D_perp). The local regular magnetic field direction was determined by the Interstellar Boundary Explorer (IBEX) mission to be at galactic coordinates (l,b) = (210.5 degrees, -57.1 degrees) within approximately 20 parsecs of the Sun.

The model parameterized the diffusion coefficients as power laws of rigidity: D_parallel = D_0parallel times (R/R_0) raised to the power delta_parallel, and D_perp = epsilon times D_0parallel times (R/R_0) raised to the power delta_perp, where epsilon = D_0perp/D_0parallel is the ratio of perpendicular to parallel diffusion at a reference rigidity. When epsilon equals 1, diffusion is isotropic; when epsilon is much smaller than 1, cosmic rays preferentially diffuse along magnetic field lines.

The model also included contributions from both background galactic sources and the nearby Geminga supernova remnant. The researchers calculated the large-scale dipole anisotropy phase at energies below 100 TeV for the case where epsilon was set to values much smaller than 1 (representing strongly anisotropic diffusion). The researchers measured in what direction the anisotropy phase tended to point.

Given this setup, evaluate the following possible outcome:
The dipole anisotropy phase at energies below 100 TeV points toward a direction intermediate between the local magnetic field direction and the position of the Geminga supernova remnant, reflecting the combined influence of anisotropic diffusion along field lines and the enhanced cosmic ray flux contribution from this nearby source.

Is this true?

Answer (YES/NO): NO